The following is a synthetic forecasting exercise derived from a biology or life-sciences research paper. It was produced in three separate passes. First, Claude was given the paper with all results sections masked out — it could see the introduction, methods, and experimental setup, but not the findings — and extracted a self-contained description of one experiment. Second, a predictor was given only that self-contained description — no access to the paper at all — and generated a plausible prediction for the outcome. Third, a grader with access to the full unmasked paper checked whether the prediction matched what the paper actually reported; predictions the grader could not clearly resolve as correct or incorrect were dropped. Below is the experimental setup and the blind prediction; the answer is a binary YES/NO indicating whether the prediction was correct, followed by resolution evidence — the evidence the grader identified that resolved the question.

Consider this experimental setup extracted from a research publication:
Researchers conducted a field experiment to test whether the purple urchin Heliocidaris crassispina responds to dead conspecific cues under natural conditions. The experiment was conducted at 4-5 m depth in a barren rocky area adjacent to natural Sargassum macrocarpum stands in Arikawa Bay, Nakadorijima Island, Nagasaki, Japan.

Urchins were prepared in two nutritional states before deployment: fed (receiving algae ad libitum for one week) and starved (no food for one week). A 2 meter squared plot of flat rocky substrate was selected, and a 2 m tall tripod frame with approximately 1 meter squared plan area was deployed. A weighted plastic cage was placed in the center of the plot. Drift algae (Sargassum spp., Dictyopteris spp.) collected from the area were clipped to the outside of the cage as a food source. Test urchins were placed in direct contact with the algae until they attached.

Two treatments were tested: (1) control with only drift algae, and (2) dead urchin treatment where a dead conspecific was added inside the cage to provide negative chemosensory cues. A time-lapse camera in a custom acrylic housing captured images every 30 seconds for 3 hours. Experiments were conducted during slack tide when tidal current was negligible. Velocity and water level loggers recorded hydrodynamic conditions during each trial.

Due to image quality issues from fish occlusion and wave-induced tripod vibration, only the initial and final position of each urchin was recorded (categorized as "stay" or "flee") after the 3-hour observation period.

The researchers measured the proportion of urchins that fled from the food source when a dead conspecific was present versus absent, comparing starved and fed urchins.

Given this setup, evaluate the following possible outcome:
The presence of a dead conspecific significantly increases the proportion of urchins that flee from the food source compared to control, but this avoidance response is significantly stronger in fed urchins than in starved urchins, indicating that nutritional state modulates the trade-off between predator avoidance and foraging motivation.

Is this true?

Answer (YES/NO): NO